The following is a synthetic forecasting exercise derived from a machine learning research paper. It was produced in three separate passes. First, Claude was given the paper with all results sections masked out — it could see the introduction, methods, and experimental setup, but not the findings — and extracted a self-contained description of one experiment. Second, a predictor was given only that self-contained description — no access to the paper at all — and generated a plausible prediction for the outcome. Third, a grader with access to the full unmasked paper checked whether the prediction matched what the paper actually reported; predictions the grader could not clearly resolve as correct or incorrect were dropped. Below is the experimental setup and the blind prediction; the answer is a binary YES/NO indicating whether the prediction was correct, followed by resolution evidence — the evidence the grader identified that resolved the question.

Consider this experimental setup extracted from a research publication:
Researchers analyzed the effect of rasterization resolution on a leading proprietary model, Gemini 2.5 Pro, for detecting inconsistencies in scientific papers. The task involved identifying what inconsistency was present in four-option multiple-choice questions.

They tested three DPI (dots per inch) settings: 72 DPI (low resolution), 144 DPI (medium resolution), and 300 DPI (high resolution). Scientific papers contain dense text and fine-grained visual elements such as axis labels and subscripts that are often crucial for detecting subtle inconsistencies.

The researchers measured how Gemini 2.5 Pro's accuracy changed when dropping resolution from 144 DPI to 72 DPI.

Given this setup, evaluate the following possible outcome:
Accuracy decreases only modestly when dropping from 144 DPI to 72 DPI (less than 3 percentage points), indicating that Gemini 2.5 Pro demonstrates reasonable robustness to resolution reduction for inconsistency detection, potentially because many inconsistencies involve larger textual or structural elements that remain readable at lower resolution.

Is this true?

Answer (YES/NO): NO